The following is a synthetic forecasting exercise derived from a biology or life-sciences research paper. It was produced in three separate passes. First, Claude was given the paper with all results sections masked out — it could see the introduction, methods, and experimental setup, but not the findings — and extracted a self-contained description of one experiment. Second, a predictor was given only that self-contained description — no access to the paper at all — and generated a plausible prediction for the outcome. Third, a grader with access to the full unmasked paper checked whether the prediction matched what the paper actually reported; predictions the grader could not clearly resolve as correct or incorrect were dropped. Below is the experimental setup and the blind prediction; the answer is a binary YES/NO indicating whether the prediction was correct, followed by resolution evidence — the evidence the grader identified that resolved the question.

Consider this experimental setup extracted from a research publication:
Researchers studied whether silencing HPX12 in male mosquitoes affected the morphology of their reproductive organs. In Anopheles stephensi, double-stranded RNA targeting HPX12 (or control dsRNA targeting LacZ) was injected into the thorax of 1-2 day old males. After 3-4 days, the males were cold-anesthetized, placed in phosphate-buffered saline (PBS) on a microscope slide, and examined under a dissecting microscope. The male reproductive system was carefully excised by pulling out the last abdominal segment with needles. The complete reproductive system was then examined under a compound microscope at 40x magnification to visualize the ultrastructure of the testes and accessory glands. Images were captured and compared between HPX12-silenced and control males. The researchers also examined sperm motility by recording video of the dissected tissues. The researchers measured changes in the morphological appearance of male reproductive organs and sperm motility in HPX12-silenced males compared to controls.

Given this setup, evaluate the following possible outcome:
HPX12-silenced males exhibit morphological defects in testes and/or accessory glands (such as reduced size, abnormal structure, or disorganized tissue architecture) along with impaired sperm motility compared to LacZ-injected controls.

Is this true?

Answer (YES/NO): YES